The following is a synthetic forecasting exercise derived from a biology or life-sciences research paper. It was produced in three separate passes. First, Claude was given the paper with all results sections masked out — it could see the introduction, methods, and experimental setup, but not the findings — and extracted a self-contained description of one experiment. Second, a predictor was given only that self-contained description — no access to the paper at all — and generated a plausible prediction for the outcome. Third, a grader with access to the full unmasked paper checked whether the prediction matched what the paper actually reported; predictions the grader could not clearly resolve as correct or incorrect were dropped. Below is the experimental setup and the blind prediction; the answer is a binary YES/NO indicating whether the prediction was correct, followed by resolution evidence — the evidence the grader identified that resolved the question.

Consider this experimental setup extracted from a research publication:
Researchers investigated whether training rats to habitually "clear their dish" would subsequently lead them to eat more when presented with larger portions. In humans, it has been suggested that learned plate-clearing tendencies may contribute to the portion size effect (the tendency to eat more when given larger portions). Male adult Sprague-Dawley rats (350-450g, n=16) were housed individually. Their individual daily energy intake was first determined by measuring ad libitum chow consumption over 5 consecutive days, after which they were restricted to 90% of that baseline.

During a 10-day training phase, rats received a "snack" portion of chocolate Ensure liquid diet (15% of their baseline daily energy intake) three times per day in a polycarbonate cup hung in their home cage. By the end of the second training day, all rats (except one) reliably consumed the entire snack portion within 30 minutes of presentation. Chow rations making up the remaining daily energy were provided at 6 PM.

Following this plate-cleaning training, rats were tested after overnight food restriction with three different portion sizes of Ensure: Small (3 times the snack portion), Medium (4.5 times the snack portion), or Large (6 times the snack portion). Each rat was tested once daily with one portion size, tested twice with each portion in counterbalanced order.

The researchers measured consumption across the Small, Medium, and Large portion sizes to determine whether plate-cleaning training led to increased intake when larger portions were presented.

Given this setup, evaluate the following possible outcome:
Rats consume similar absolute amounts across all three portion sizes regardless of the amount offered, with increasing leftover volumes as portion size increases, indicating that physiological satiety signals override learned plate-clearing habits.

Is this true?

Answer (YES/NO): NO